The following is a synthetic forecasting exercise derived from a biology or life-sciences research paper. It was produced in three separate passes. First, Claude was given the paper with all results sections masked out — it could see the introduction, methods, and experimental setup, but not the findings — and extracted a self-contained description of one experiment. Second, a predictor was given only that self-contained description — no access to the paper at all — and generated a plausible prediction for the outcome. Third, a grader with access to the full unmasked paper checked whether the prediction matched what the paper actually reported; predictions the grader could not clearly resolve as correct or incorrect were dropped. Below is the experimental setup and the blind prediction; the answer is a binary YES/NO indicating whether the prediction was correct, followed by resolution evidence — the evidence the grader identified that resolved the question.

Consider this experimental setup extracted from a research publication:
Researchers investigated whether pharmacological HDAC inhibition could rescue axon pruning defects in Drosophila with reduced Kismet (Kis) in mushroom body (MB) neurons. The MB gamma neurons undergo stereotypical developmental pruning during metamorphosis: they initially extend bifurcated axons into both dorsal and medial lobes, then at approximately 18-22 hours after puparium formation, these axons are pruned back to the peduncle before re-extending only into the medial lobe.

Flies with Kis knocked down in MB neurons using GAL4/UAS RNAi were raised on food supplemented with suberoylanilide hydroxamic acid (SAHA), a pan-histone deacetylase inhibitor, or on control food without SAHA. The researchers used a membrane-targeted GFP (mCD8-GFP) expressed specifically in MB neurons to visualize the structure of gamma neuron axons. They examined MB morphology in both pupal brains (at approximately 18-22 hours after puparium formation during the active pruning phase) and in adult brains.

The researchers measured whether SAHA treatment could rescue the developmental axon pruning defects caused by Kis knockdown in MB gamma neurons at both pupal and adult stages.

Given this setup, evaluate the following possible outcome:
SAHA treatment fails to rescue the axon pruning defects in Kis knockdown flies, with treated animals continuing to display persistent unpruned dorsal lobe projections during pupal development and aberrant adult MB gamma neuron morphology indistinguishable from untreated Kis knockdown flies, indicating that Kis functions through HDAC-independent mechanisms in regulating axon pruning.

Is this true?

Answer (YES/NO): NO